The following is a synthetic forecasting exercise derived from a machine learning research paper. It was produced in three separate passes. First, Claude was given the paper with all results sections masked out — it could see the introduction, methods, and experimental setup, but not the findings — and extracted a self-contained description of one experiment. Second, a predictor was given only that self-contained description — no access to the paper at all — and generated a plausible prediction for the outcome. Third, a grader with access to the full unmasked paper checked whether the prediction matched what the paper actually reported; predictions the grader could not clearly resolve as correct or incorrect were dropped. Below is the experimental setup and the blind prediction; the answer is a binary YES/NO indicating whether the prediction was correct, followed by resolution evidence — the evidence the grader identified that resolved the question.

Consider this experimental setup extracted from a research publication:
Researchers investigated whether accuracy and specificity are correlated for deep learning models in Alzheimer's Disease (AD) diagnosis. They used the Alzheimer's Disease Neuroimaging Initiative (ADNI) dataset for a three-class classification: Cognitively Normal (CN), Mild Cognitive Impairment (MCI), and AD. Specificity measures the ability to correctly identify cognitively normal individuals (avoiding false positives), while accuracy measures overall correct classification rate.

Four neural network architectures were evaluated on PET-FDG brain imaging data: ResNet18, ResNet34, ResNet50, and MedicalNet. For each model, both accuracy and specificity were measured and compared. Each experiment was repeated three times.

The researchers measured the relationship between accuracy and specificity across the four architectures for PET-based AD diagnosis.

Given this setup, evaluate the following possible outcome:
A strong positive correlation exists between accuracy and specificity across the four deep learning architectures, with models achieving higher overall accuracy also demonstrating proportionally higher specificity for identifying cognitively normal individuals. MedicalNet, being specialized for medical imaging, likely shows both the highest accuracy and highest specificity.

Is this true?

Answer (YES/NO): NO